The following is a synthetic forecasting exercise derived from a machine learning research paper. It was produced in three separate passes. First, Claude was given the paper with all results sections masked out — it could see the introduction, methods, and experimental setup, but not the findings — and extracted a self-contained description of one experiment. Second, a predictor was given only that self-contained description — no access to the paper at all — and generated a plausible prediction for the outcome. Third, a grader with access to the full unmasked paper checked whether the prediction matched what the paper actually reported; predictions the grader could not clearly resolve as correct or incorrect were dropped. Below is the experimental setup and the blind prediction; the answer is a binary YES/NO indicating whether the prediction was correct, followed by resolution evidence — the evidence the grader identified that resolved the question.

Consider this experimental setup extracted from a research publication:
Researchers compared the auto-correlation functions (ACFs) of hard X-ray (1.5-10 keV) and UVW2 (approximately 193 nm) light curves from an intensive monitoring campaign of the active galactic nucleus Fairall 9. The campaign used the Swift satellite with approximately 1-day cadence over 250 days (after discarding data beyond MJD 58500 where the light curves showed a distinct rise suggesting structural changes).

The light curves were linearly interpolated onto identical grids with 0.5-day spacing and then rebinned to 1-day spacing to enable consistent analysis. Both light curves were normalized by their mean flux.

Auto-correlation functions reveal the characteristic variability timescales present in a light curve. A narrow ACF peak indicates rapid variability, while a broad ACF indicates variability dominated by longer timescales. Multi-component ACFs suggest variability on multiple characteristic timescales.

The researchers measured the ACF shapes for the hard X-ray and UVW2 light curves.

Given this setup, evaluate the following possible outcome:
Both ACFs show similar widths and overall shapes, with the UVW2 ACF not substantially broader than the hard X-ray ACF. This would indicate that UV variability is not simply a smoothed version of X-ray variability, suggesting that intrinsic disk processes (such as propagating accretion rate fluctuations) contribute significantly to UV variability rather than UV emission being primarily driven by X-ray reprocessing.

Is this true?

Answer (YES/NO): NO